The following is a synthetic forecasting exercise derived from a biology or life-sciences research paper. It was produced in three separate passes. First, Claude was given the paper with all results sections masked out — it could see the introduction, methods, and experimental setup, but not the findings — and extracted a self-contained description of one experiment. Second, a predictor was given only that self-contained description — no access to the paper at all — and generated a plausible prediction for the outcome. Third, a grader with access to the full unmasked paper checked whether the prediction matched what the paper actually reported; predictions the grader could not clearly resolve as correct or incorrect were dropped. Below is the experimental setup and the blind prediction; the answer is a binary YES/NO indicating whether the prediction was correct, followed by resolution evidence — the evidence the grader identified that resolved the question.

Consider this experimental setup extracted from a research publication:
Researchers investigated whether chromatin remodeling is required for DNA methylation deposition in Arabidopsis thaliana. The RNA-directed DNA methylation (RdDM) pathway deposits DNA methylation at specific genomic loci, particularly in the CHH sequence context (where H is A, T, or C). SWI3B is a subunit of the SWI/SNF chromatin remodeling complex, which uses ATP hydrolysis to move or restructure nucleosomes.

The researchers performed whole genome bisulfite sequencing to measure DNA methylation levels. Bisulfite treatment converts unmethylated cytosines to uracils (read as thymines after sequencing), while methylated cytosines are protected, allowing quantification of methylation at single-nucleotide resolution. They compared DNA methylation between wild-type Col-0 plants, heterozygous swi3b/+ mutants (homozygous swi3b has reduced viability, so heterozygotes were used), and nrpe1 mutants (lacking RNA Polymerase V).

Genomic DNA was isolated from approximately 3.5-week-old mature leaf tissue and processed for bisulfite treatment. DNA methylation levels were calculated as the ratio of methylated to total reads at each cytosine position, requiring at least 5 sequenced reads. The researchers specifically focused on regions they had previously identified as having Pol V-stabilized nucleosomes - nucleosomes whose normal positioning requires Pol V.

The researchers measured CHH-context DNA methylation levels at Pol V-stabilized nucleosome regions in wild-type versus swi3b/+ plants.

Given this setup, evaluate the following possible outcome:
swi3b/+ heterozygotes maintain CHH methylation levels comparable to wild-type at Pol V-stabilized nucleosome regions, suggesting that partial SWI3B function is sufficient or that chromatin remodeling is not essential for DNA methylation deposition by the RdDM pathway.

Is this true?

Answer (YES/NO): YES